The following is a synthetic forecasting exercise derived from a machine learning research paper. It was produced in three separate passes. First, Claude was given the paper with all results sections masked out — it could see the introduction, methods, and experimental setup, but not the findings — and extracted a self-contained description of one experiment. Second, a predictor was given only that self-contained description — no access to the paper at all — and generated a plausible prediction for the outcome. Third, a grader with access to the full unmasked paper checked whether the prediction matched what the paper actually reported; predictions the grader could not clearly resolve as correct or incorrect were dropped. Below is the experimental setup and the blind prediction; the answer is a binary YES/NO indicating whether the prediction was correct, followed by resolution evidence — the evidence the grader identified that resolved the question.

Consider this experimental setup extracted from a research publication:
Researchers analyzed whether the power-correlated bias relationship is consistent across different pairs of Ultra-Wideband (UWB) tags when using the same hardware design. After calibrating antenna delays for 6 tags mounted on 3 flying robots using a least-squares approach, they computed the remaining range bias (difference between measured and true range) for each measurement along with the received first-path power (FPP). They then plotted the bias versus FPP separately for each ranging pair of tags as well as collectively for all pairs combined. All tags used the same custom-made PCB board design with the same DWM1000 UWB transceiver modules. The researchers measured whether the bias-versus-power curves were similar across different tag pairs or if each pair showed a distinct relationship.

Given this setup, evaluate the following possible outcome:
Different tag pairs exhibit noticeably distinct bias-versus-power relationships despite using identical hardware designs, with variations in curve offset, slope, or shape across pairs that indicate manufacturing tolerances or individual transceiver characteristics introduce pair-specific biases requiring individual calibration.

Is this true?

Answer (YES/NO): NO